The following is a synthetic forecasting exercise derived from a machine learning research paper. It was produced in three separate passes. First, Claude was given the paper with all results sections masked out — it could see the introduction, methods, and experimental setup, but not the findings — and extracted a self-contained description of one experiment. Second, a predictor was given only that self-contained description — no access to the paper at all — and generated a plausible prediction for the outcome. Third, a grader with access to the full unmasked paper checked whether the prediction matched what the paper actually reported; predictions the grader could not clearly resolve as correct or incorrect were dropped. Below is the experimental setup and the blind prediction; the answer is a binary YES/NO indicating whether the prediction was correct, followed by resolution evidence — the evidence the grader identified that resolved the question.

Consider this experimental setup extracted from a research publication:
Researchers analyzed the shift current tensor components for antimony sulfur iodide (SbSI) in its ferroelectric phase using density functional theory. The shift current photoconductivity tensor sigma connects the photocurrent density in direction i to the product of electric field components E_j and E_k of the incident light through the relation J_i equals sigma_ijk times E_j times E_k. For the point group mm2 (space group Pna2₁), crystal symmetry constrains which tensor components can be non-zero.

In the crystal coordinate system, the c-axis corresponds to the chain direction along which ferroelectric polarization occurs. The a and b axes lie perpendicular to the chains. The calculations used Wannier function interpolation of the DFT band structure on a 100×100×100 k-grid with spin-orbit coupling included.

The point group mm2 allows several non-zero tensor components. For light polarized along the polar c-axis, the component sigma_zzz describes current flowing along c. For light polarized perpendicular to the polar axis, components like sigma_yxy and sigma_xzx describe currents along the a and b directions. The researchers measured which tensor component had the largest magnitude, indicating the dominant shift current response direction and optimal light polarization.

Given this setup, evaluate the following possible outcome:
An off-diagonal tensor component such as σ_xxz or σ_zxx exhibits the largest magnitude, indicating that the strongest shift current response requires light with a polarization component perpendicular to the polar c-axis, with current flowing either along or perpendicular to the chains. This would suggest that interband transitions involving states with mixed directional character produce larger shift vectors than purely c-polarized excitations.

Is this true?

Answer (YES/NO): NO